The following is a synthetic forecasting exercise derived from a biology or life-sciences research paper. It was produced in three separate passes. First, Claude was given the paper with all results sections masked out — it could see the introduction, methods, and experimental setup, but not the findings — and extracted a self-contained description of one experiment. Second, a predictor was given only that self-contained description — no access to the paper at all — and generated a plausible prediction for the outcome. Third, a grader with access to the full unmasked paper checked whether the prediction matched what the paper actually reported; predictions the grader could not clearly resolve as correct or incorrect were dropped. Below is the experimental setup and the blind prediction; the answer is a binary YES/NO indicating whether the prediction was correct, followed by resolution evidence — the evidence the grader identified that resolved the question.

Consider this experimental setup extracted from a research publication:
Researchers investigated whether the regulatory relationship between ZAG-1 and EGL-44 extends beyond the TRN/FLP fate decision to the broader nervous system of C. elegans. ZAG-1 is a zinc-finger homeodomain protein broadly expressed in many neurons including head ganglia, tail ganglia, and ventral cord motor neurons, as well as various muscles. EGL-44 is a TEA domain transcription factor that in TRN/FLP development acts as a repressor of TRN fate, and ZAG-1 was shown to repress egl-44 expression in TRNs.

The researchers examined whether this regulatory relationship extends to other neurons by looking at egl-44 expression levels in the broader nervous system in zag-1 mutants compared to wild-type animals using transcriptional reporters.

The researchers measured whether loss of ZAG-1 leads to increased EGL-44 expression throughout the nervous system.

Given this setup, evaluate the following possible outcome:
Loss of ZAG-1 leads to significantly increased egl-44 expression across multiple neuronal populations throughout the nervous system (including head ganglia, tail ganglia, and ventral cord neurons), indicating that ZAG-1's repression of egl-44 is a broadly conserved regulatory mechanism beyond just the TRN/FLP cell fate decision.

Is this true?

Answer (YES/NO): NO